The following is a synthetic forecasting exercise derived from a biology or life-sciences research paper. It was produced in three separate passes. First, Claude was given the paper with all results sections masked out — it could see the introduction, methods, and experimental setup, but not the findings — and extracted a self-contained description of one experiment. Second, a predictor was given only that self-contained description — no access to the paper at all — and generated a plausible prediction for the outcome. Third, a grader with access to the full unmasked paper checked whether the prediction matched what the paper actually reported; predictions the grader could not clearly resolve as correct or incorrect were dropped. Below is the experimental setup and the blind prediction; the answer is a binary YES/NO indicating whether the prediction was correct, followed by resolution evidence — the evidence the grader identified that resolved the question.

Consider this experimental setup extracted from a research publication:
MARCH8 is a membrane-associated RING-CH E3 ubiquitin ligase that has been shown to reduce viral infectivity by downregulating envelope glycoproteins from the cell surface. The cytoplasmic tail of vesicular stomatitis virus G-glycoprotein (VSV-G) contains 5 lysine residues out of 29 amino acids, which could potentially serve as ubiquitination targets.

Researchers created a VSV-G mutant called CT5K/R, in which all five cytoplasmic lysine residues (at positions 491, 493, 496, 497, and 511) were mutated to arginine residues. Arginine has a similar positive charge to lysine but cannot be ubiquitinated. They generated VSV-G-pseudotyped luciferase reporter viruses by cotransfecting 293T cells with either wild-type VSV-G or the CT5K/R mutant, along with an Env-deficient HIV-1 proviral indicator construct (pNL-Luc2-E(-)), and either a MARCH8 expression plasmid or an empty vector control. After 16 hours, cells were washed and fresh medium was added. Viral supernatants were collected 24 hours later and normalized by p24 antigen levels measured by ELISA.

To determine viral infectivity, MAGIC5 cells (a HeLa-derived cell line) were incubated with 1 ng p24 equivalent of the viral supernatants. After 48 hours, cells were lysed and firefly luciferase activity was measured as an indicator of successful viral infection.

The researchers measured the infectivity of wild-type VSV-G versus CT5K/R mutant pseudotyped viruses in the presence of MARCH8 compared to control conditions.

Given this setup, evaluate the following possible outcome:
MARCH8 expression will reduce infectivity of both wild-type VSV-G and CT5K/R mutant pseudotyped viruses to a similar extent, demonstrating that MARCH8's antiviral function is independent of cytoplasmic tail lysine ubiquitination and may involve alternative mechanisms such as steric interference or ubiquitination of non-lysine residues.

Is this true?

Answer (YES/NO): NO